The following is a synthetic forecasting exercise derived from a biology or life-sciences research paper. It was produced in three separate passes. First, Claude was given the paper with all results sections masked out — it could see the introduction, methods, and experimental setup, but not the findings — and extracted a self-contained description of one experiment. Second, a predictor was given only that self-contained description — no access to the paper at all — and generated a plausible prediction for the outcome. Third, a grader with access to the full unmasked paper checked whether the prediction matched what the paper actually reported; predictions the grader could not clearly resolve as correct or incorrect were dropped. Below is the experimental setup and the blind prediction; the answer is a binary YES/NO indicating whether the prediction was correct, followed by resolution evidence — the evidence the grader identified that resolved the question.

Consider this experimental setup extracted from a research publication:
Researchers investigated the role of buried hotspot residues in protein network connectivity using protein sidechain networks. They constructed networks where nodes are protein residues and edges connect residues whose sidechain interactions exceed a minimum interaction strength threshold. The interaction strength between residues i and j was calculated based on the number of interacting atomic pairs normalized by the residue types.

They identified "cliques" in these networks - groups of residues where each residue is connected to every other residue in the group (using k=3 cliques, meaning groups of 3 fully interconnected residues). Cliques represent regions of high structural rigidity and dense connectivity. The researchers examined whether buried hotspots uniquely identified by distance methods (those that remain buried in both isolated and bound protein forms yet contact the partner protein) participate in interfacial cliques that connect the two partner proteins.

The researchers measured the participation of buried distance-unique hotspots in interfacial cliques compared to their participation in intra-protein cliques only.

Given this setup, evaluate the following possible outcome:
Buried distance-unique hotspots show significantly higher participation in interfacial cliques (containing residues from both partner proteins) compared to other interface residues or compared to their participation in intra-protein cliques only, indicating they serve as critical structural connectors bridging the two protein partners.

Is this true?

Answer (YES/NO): YES